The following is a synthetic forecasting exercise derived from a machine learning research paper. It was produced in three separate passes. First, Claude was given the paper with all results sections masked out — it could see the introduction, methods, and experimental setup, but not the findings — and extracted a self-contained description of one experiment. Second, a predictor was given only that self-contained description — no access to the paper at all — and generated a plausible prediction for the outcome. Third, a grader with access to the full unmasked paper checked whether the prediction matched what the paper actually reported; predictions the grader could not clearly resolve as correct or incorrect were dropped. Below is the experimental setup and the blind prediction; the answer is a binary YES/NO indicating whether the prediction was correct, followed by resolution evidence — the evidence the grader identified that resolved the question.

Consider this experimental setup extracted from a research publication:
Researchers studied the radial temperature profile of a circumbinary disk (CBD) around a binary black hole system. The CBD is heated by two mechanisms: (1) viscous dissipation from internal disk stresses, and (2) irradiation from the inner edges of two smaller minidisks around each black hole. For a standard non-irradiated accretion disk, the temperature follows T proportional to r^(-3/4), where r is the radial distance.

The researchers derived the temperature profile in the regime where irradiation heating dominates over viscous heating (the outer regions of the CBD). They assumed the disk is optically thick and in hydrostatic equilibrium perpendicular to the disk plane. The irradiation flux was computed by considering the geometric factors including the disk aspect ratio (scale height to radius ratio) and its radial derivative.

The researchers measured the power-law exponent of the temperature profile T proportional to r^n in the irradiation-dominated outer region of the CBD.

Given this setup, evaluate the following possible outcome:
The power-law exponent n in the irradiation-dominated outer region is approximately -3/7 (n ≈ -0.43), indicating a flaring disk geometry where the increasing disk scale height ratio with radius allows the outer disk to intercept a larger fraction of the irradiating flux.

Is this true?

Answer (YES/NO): YES